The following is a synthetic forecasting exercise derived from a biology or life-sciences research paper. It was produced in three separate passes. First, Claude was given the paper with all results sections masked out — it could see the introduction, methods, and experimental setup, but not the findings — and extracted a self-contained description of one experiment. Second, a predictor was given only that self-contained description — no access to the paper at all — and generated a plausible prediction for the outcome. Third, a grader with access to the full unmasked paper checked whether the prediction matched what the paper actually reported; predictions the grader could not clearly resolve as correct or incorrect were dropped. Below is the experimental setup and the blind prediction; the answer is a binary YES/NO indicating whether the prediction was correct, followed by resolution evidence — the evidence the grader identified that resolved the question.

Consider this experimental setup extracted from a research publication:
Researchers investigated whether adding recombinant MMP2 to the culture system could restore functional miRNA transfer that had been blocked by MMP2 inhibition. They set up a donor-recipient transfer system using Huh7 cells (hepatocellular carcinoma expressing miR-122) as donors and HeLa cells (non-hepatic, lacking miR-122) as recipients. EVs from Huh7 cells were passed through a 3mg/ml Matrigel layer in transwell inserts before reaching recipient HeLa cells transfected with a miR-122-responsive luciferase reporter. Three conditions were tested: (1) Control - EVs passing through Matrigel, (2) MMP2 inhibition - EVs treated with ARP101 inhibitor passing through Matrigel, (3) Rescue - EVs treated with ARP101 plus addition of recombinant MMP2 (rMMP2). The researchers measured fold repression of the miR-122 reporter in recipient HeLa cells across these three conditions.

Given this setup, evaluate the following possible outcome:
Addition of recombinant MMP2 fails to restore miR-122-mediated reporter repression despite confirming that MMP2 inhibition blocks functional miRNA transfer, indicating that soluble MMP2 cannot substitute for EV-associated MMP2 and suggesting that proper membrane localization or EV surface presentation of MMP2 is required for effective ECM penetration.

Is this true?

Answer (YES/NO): NO